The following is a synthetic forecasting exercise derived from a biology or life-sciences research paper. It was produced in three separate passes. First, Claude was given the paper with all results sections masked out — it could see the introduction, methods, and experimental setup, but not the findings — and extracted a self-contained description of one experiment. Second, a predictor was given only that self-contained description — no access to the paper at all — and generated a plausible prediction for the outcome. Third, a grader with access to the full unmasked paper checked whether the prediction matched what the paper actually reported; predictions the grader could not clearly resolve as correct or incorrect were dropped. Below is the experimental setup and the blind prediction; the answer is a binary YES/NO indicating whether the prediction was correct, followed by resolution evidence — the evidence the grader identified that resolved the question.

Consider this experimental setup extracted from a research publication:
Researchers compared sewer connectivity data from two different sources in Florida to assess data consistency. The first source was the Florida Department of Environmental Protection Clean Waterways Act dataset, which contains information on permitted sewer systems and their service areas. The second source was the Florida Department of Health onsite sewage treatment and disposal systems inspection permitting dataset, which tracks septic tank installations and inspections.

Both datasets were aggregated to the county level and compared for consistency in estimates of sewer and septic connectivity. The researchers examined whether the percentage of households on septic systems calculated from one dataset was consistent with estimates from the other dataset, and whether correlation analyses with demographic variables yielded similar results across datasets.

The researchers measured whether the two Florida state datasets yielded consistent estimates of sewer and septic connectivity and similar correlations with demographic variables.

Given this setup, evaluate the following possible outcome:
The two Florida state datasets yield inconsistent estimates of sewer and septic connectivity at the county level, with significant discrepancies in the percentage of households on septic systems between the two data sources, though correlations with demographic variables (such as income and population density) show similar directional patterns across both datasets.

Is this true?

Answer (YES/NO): NO